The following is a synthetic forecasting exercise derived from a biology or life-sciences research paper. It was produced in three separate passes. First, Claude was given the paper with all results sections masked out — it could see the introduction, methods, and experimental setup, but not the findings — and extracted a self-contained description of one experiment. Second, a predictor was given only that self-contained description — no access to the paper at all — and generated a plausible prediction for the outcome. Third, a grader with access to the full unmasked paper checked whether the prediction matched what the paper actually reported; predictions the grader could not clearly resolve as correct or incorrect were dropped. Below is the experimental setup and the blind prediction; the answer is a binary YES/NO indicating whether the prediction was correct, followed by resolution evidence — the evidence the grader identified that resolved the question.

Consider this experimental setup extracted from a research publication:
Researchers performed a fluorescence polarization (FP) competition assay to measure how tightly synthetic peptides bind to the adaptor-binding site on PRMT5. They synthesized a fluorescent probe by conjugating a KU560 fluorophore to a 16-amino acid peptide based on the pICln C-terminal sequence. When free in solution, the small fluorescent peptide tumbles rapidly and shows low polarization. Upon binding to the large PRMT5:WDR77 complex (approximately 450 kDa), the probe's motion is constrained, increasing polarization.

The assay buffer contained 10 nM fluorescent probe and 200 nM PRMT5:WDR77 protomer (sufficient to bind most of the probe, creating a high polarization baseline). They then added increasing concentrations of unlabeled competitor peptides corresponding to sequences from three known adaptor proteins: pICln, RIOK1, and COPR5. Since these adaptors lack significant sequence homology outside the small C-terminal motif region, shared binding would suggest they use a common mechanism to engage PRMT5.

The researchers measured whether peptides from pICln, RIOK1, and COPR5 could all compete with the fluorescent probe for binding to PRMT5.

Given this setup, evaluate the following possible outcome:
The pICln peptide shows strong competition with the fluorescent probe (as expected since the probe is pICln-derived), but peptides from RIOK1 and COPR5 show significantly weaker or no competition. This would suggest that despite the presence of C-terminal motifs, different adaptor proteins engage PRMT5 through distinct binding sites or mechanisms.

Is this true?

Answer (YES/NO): NO